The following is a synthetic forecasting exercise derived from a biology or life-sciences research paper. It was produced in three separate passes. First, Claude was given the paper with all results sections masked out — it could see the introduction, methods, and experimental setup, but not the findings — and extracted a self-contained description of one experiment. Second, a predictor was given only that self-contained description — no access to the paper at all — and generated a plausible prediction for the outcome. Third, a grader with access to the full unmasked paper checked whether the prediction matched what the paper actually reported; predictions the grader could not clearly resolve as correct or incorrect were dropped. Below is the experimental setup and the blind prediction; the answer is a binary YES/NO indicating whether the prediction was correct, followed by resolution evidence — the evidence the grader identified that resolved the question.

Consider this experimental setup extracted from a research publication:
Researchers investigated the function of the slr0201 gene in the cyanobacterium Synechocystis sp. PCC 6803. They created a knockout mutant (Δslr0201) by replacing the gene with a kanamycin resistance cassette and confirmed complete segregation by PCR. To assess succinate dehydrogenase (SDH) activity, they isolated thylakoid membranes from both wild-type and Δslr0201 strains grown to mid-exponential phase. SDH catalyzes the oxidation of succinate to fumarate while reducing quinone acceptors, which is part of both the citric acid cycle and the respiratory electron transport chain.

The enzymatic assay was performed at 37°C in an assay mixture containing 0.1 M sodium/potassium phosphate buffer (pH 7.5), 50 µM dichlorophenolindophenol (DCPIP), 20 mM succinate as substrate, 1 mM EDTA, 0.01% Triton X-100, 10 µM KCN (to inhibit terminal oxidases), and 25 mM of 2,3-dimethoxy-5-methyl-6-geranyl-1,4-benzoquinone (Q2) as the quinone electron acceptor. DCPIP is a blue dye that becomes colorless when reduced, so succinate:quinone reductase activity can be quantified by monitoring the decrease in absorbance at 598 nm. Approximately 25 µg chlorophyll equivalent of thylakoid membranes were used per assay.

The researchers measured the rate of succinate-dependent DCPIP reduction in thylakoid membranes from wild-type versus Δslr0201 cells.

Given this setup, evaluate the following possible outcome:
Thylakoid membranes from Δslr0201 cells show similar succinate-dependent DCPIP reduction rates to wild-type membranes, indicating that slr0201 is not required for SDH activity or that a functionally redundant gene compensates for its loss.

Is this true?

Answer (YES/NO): NO